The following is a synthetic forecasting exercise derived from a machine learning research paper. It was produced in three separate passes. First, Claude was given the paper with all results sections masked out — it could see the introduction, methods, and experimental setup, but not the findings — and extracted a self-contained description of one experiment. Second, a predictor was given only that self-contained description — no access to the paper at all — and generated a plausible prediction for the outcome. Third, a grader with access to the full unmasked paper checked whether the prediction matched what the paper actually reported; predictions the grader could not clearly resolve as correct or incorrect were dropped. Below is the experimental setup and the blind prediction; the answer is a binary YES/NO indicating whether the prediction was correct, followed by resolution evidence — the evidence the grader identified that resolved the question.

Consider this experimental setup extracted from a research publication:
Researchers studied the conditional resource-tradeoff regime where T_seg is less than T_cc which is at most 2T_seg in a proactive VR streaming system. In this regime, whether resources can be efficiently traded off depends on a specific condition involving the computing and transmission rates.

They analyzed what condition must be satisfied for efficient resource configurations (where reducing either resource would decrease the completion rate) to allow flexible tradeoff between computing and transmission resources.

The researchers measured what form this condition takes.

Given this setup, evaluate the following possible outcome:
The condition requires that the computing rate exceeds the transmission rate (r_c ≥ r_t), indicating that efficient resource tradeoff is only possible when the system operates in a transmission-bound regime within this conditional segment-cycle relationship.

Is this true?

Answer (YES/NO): NO